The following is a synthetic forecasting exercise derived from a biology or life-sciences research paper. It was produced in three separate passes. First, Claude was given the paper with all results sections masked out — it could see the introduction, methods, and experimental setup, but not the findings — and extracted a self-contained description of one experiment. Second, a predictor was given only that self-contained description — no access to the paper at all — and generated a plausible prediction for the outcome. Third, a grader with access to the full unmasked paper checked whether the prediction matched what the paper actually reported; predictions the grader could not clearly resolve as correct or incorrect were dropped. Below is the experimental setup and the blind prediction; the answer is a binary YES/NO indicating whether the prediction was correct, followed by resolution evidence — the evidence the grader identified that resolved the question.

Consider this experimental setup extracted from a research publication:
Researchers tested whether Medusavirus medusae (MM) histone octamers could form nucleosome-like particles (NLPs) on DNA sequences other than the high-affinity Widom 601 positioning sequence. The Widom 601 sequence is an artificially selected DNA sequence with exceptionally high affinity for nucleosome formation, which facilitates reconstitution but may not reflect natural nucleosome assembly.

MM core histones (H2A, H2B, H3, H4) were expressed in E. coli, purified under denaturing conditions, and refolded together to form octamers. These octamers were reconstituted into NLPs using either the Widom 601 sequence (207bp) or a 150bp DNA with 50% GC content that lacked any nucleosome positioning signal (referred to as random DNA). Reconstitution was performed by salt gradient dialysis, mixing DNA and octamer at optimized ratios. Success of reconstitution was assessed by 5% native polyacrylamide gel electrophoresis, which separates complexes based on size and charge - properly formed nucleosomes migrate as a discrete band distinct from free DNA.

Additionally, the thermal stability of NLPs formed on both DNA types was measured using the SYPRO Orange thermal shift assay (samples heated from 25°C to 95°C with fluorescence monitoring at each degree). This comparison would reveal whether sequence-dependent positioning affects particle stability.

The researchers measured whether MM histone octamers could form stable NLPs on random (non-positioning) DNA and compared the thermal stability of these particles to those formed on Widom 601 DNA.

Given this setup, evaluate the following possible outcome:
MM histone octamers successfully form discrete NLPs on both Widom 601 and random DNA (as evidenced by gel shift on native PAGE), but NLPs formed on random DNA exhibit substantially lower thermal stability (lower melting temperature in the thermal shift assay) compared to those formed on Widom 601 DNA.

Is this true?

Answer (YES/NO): NO